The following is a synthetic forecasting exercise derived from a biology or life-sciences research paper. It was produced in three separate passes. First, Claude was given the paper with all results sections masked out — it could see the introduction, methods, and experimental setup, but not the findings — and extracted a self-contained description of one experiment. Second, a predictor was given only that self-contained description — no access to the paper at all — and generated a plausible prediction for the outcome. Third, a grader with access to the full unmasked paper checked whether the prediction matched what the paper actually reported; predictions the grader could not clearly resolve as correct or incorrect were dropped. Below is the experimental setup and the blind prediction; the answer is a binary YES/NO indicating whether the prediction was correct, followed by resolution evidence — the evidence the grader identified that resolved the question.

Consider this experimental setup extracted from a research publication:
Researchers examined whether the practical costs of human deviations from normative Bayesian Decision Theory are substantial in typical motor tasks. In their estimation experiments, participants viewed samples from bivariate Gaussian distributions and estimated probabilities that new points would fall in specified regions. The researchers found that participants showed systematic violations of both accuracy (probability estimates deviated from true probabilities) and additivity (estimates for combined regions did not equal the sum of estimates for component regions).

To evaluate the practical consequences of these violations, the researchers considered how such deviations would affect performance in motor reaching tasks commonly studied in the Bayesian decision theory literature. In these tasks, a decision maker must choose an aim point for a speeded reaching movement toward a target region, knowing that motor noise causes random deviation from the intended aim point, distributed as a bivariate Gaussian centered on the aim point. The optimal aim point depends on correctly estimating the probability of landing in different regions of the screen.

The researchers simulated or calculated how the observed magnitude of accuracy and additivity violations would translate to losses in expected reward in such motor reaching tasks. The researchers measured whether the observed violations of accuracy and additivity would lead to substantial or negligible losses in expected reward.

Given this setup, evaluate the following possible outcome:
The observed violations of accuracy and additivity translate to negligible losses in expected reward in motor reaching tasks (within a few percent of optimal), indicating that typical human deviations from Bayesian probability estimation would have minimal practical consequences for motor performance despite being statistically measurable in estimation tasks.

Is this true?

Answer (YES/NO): YES